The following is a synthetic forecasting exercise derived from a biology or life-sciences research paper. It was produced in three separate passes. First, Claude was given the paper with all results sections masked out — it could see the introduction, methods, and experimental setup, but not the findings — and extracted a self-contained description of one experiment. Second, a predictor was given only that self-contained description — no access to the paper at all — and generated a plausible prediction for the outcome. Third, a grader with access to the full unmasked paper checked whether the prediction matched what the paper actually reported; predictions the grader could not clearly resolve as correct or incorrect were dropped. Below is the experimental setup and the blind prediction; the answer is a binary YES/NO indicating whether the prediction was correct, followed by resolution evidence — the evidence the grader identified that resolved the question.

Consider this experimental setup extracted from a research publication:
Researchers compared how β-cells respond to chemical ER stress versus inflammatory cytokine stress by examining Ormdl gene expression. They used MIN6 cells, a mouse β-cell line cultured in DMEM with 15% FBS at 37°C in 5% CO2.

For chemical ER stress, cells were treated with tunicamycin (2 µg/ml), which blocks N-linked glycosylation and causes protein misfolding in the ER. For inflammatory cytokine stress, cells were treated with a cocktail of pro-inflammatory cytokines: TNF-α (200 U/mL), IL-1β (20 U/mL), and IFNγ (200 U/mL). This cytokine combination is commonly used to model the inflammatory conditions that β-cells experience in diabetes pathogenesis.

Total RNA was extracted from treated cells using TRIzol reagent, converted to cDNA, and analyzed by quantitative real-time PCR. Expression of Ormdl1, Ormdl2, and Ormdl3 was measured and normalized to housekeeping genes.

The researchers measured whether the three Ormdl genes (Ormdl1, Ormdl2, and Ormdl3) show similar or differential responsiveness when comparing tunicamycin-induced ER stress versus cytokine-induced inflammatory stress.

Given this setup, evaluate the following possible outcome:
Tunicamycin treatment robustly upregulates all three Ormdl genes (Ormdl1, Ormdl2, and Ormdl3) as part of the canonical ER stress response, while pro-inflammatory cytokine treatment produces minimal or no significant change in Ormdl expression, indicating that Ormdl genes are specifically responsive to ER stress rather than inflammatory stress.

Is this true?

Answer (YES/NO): YES